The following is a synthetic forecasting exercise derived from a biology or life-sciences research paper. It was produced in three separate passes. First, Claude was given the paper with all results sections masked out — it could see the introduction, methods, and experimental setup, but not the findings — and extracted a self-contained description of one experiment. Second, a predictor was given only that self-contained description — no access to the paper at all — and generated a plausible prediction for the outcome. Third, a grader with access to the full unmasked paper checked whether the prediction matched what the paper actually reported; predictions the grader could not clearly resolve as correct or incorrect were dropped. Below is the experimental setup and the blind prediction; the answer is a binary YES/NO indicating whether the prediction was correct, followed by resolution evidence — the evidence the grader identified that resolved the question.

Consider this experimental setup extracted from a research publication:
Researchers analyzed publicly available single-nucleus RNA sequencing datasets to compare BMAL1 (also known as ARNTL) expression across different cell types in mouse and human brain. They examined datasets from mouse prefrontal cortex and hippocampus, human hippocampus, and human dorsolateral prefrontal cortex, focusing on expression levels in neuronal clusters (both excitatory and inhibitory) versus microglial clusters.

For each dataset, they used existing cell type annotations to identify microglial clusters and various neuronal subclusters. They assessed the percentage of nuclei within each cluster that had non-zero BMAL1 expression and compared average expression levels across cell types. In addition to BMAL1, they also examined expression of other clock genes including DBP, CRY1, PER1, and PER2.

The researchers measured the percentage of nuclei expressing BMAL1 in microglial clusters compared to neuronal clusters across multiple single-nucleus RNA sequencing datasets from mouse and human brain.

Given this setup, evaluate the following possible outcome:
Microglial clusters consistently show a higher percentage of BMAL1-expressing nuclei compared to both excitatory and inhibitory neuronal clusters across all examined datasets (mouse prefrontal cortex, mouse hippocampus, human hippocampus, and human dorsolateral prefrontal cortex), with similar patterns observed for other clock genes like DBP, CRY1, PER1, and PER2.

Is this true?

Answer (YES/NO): NO